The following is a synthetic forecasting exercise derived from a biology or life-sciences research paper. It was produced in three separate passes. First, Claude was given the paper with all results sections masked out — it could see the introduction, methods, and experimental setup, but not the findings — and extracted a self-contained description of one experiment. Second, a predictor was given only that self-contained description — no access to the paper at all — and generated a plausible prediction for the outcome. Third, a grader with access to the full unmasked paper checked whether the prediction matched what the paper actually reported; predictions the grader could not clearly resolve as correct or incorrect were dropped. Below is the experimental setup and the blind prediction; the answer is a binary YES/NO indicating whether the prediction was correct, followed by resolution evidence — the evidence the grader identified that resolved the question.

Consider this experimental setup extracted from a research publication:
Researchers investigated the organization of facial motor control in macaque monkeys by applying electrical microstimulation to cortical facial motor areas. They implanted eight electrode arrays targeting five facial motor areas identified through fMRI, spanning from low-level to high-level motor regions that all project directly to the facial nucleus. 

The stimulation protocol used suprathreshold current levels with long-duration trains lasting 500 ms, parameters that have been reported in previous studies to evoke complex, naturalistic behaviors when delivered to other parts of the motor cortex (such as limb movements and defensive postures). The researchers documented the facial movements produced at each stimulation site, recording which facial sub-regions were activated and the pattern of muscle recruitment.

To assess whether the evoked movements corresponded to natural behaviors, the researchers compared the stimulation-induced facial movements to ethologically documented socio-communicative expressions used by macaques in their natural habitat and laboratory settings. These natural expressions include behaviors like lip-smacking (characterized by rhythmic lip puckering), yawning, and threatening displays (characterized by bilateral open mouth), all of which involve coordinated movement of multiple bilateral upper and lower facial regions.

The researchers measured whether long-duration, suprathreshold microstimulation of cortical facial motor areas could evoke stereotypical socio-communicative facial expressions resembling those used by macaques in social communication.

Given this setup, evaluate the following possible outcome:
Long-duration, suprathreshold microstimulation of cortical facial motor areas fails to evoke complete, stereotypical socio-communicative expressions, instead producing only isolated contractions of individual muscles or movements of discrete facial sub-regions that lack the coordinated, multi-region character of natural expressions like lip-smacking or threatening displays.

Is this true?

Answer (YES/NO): NO